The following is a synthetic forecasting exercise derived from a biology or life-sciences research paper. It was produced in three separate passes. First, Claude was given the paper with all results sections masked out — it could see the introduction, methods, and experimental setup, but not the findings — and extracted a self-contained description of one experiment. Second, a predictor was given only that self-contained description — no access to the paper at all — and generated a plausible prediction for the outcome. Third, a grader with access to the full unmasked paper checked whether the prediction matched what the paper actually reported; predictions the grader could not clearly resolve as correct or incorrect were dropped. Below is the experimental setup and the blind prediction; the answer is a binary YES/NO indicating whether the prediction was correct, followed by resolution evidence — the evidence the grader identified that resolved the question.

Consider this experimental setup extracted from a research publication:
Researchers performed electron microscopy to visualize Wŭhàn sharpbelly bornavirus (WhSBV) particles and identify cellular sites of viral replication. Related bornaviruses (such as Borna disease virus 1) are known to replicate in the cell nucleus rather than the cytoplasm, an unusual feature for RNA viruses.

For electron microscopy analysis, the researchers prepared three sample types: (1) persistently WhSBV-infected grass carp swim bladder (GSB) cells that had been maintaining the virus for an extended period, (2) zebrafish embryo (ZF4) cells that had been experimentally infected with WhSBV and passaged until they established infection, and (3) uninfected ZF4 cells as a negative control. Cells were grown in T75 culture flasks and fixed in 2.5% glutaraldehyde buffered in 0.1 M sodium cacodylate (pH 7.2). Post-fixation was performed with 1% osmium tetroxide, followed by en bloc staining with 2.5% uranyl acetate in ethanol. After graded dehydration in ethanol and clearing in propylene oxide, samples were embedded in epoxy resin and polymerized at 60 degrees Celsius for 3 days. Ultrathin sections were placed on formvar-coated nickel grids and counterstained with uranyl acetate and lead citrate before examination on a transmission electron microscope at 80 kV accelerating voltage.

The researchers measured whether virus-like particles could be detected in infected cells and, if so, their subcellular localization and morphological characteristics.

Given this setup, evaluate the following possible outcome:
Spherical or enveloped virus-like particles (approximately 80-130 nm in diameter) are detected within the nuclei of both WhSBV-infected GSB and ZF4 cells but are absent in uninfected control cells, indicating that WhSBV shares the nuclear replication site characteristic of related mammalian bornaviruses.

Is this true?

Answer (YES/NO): NO